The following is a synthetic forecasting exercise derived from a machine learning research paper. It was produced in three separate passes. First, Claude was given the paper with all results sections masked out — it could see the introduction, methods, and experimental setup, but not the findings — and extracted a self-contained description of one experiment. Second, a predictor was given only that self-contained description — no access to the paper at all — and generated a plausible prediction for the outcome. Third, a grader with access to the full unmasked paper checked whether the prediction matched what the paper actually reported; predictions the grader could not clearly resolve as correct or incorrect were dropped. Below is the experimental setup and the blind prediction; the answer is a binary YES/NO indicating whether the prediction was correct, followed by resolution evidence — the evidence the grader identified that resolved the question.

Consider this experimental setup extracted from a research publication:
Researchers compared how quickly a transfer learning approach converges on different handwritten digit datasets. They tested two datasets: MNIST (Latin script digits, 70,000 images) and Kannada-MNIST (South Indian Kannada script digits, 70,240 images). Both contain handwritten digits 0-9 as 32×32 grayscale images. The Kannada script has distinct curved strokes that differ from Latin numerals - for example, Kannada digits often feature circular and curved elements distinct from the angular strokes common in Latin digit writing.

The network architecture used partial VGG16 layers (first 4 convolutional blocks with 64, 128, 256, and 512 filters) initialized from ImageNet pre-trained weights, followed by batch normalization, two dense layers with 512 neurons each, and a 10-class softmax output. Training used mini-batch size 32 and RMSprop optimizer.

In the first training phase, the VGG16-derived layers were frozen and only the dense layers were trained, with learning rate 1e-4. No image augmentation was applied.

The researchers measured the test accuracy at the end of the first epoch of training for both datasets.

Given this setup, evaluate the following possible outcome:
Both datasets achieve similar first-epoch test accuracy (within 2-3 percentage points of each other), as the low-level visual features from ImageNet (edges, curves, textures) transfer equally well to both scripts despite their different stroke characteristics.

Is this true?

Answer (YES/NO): NO